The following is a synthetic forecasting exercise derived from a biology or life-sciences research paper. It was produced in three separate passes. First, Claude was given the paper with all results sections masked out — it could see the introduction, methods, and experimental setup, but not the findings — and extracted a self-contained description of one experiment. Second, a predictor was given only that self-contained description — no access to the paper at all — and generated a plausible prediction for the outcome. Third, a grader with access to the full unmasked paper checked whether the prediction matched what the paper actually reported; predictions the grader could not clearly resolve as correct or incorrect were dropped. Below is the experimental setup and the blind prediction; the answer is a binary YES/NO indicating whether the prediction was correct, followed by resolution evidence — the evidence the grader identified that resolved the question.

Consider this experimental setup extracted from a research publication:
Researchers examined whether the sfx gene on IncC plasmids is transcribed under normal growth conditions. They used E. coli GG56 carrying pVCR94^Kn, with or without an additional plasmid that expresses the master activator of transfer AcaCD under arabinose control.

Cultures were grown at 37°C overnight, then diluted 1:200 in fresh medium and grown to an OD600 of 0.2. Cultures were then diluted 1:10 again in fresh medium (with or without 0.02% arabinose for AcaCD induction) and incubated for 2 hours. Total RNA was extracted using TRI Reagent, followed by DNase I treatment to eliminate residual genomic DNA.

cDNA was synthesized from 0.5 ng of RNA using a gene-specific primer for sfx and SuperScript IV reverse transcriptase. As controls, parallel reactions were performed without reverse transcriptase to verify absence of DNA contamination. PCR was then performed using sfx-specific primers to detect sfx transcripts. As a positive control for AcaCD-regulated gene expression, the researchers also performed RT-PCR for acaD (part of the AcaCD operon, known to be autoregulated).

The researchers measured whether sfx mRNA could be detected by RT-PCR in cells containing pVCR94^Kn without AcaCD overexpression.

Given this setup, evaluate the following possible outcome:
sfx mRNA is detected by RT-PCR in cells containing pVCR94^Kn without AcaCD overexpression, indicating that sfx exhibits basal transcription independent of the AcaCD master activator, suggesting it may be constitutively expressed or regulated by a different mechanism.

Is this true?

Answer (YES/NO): YES